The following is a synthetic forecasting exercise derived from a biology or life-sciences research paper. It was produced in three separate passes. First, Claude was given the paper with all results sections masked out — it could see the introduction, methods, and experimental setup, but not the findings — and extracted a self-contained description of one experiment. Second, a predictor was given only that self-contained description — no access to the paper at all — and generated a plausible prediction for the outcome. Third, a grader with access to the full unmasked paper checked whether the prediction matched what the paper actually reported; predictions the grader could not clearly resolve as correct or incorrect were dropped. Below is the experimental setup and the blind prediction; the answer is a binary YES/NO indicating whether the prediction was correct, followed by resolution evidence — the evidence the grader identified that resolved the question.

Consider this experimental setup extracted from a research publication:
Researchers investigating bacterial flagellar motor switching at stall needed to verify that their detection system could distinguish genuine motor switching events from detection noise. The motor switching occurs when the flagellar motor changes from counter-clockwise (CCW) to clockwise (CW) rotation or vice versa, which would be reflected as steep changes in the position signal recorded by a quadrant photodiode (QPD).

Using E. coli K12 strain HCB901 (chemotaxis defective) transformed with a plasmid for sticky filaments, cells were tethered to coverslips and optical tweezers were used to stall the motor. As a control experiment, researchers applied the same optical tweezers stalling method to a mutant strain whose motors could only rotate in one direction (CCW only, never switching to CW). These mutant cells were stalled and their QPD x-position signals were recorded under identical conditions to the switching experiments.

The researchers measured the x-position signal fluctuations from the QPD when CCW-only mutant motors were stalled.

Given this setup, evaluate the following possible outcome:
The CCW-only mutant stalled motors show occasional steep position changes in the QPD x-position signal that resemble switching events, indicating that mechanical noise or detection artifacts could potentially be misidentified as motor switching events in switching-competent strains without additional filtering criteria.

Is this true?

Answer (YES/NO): NO